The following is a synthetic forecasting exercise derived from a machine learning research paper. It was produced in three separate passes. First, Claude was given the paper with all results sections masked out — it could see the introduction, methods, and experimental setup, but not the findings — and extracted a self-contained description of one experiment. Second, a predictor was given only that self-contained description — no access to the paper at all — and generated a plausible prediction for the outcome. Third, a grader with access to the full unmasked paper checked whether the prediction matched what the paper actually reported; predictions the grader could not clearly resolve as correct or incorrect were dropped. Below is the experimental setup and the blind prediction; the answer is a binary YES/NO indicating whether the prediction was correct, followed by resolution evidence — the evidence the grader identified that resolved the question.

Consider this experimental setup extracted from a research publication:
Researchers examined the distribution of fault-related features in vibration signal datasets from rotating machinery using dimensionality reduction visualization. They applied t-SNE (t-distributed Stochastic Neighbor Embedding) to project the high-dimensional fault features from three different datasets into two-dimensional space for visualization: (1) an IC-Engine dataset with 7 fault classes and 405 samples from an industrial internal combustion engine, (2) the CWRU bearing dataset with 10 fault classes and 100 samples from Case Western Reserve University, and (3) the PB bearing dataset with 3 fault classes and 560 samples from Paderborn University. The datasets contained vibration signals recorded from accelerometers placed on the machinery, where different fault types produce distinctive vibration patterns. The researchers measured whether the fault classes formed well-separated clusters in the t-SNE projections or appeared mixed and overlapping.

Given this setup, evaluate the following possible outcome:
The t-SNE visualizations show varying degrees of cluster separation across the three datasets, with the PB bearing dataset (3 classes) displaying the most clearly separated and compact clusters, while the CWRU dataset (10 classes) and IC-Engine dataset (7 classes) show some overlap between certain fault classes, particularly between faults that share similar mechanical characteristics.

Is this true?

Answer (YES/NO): NO